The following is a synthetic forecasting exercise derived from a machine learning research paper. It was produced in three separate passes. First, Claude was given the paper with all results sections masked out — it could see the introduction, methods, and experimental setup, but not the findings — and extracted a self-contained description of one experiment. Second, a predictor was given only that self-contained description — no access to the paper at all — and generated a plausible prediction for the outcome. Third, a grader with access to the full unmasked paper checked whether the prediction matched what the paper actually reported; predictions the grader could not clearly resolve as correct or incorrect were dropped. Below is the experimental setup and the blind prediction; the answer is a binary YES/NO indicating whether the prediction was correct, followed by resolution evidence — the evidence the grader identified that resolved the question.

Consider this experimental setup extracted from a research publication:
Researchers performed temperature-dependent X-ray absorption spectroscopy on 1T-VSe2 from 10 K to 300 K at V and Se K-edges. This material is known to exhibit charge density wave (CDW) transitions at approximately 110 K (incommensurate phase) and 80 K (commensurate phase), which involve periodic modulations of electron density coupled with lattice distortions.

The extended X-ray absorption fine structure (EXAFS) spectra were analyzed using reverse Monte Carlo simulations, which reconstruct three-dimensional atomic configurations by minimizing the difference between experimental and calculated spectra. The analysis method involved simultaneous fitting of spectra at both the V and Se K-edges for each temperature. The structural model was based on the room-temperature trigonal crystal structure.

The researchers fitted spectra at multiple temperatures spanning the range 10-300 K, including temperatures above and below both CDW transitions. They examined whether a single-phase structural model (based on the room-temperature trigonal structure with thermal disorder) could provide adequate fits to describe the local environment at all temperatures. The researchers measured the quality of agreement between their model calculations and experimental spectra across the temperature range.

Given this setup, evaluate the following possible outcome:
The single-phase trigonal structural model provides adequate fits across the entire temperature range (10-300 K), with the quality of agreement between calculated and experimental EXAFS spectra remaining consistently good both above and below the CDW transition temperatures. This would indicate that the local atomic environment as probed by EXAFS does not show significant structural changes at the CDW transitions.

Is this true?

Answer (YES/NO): YES